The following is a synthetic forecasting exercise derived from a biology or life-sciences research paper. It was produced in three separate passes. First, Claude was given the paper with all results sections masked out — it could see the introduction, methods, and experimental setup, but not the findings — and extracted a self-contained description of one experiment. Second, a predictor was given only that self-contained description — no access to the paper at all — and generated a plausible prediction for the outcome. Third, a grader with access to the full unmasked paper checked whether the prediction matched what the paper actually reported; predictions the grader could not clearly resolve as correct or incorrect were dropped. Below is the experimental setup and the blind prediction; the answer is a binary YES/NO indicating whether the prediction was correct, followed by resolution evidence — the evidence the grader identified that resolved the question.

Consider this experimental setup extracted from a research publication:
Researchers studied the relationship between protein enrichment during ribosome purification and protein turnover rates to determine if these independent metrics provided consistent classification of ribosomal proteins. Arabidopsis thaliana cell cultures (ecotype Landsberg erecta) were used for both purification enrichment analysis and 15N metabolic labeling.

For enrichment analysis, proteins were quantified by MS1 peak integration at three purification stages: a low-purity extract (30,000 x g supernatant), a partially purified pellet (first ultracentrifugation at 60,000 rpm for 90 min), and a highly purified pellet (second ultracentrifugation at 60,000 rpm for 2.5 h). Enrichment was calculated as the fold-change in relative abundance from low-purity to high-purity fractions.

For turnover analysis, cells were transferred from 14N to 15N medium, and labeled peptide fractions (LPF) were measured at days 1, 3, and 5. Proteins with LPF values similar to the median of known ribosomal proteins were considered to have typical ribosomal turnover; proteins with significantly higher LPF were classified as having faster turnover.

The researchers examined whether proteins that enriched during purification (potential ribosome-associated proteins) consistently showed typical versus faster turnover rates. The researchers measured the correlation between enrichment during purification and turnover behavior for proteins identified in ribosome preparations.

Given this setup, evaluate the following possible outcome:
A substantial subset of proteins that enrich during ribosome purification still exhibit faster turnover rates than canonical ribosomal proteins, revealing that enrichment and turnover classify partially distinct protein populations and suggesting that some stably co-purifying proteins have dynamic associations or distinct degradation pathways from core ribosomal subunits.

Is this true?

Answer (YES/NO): NO